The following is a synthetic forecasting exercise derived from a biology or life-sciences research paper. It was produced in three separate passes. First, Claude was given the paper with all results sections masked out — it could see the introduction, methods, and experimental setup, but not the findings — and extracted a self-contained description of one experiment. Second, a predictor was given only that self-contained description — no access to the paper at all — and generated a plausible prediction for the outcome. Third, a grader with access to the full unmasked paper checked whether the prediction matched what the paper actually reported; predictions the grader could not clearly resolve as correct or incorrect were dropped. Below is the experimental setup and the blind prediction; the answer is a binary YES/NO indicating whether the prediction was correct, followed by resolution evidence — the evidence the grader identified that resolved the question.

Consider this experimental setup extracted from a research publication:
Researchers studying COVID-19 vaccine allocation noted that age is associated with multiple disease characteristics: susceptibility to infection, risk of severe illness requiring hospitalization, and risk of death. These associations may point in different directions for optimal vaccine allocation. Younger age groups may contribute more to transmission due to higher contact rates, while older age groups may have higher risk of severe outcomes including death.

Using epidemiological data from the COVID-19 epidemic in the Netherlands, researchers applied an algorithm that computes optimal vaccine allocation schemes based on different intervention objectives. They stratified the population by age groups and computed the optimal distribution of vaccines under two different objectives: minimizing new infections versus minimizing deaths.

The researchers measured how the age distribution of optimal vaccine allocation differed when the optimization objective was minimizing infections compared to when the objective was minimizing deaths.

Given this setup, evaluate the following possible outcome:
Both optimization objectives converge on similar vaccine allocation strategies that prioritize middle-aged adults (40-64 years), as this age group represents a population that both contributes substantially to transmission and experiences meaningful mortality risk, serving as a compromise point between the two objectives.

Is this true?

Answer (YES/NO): NO